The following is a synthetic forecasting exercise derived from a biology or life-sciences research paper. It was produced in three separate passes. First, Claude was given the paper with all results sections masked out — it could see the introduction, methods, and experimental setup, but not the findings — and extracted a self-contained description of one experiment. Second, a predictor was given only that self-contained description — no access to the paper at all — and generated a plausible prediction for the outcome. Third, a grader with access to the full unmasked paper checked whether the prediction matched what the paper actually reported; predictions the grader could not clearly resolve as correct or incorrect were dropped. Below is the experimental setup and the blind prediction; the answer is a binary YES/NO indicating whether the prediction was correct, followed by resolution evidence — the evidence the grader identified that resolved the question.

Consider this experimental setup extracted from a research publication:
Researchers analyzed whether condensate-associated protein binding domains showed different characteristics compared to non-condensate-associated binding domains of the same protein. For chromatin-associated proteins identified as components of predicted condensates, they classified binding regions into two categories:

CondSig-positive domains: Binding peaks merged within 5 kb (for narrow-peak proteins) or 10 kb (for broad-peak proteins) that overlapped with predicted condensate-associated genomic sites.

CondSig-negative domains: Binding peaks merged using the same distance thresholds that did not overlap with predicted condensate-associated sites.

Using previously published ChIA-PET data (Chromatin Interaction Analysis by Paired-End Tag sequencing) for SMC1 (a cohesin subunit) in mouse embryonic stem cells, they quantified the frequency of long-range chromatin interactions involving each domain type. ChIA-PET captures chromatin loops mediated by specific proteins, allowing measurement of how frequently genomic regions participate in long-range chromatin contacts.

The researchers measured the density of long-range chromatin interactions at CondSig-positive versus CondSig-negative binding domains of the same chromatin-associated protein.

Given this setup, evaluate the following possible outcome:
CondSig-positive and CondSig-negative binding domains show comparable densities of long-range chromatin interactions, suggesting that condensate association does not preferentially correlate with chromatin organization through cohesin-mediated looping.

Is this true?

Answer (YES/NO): NO